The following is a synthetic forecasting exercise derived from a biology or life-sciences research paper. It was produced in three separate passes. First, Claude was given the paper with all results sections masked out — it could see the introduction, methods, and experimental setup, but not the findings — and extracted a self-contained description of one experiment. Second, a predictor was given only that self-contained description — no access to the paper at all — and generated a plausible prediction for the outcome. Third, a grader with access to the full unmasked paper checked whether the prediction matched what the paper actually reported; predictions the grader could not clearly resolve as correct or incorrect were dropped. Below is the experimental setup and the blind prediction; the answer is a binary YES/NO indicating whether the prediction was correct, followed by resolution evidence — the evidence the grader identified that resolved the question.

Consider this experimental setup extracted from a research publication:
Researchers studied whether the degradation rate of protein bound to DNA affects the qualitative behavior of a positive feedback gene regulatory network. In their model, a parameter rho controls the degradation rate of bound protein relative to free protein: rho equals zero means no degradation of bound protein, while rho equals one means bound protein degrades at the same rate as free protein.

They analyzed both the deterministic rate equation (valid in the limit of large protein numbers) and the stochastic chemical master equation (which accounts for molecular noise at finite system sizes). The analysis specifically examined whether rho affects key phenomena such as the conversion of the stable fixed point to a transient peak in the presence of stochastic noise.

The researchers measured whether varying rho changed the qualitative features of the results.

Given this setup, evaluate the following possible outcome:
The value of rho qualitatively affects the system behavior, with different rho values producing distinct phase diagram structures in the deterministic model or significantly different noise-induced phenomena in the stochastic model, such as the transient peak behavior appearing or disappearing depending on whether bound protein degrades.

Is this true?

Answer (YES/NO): NO